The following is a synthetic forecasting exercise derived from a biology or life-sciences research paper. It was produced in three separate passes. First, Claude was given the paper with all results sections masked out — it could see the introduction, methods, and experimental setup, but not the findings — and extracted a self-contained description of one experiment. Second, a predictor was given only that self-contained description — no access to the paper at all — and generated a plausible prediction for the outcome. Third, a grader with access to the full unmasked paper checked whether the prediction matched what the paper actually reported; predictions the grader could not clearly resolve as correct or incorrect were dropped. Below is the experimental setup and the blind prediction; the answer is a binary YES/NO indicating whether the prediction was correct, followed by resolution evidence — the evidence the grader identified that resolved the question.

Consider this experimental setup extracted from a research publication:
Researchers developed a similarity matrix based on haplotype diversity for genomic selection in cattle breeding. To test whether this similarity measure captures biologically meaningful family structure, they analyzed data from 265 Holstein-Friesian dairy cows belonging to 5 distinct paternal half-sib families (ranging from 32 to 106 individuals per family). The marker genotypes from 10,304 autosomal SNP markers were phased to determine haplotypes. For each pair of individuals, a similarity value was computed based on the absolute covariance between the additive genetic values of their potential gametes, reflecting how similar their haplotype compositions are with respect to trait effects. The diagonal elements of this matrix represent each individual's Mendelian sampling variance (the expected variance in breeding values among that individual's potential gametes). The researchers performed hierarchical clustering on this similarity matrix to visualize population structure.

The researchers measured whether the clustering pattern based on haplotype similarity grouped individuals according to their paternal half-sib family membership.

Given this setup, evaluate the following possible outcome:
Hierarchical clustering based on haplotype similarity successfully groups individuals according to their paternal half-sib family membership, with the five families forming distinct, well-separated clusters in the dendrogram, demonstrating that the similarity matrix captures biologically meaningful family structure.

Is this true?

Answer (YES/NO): NO